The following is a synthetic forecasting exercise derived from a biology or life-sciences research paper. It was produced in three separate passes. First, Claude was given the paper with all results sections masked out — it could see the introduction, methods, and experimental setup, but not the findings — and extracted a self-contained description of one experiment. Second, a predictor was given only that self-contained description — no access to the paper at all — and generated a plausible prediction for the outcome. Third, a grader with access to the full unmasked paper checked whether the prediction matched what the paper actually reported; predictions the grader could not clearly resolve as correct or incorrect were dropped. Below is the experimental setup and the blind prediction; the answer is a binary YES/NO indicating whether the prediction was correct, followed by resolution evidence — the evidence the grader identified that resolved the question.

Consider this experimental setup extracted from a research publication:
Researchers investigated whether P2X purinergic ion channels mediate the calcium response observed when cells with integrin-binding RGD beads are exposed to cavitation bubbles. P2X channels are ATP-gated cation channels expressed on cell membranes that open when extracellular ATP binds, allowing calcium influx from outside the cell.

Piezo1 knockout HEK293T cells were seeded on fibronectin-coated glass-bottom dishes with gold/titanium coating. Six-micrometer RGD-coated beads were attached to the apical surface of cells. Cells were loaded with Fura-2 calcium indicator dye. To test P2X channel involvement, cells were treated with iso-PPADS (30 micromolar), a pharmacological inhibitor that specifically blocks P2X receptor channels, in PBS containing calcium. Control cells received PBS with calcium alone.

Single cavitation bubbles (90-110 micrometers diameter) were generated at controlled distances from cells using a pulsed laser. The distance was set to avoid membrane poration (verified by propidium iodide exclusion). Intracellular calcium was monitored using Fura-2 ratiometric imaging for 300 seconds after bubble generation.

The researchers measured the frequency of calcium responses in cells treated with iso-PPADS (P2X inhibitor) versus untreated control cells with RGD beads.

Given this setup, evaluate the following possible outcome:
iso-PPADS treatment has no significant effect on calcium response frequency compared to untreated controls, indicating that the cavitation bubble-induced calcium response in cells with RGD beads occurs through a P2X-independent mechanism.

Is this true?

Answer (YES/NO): NO